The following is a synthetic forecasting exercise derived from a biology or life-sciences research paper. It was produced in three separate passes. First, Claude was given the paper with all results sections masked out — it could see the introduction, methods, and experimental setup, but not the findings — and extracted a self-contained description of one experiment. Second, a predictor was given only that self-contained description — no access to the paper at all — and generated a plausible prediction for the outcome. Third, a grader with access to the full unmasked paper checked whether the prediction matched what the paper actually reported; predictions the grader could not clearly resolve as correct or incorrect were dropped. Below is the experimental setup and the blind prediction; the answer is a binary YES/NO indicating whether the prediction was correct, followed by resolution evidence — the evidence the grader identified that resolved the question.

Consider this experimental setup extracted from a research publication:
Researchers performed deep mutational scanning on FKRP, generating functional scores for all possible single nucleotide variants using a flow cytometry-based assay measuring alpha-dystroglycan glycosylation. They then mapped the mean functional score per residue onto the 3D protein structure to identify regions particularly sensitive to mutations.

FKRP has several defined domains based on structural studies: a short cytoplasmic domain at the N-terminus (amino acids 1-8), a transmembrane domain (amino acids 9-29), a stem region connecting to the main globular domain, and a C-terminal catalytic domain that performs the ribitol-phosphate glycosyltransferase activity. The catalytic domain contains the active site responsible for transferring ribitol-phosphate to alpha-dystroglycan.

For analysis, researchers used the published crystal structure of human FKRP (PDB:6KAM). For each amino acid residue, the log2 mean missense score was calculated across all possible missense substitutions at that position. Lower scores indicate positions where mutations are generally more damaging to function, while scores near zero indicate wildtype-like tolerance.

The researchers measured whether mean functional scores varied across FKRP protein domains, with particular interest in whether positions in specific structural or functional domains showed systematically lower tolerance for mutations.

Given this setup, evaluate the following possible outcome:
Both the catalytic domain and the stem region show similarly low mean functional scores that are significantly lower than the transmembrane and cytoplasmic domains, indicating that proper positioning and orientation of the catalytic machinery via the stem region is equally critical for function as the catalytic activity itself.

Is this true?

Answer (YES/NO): NO